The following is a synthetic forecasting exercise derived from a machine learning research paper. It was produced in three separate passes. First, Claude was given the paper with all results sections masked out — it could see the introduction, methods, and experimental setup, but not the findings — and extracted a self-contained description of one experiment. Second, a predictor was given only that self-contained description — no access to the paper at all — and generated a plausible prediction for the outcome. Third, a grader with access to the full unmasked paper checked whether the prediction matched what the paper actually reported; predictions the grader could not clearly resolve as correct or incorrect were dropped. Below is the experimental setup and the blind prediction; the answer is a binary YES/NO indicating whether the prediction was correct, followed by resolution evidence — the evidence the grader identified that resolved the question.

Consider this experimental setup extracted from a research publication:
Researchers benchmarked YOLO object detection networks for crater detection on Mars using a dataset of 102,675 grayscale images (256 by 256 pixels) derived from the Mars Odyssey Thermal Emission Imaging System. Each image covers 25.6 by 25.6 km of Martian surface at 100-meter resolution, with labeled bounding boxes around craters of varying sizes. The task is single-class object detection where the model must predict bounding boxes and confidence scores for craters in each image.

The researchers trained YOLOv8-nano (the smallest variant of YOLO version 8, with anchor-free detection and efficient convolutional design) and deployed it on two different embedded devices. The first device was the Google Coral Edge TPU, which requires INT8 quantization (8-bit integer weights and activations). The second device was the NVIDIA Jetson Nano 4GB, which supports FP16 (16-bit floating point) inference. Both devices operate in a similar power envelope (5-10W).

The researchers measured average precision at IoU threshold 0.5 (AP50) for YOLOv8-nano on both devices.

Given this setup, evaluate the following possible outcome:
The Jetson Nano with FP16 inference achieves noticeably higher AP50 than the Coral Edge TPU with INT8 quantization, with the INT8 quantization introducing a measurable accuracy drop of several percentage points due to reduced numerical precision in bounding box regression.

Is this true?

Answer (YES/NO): YES